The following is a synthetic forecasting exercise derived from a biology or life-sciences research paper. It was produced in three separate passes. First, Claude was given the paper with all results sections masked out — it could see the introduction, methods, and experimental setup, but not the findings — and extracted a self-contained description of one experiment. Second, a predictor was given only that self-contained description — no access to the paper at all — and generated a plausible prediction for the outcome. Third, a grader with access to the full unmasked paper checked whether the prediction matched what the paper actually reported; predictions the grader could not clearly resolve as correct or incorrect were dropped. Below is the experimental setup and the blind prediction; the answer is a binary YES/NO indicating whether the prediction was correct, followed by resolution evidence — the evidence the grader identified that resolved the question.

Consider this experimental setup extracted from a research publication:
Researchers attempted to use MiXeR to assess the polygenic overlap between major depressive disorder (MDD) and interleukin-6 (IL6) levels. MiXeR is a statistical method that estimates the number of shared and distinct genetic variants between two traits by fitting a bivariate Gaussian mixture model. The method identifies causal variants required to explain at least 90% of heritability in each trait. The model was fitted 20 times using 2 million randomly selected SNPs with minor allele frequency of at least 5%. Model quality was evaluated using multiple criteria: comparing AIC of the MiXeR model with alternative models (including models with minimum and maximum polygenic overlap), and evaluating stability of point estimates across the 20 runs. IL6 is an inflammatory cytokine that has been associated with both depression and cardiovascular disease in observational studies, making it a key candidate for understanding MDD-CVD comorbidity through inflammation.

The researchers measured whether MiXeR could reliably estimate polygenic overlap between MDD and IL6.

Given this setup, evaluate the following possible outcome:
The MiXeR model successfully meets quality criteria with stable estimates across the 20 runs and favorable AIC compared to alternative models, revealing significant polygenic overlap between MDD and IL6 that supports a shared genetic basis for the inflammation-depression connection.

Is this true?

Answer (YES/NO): NO